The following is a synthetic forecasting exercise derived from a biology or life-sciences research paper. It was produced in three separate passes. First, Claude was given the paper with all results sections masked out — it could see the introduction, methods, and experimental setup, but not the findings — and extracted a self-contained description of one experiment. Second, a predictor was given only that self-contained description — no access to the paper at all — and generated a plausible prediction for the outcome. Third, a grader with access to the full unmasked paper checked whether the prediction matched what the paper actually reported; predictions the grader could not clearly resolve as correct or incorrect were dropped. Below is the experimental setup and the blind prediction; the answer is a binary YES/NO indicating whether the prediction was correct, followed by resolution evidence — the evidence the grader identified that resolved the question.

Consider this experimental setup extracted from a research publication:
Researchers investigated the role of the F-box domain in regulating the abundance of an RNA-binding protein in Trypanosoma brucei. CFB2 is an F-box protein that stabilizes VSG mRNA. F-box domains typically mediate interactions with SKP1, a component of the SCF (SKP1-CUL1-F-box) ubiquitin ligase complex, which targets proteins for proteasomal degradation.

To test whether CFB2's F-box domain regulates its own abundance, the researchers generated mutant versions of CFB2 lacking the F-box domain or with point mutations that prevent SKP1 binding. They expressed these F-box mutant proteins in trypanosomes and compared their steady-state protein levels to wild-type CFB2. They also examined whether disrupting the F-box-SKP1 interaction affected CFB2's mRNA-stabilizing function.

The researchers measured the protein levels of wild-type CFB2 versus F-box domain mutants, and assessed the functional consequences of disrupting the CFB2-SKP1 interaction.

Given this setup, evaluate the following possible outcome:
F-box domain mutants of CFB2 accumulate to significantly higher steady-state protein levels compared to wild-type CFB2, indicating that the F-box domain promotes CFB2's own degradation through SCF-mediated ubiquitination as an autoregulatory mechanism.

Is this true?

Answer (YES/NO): YES